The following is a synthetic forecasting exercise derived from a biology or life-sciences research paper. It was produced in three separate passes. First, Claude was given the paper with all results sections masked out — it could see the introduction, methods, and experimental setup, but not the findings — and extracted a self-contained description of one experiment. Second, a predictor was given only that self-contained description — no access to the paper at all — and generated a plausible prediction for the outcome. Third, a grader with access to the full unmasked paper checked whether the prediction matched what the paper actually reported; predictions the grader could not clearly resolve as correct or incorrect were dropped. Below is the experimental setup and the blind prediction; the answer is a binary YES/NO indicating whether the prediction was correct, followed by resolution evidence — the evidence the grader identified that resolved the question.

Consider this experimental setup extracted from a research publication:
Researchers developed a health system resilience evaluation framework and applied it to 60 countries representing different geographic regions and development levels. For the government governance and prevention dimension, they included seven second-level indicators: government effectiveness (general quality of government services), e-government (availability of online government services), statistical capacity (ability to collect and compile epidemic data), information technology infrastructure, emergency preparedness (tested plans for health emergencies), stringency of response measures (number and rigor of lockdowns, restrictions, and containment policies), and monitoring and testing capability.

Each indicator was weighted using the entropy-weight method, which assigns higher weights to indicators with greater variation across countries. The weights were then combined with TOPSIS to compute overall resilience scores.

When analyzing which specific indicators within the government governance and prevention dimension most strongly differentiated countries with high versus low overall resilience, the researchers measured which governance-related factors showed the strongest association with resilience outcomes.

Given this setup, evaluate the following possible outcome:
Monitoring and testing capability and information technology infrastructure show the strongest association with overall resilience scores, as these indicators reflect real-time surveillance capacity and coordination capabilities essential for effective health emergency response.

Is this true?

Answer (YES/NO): NO